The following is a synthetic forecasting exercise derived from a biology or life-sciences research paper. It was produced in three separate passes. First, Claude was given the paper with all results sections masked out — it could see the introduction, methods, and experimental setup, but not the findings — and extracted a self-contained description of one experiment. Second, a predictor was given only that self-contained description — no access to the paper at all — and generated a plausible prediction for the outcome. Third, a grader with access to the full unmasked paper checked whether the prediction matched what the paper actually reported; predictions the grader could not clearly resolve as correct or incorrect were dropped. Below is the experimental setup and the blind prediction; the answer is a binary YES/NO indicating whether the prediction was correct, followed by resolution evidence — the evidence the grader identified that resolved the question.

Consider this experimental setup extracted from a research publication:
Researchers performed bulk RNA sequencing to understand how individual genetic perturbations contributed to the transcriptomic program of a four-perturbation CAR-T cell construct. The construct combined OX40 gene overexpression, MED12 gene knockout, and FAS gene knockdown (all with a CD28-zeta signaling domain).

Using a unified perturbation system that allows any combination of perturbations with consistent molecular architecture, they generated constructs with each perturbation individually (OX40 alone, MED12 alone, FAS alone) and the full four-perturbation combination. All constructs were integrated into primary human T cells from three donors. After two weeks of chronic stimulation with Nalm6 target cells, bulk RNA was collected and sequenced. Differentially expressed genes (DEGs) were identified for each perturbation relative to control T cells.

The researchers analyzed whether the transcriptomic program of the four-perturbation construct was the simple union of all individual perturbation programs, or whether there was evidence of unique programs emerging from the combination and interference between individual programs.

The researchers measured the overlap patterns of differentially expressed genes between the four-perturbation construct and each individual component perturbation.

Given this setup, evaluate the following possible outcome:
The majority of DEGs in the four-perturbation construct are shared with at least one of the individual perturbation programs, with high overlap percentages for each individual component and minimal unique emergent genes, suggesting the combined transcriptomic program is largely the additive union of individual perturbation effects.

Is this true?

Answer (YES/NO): NO